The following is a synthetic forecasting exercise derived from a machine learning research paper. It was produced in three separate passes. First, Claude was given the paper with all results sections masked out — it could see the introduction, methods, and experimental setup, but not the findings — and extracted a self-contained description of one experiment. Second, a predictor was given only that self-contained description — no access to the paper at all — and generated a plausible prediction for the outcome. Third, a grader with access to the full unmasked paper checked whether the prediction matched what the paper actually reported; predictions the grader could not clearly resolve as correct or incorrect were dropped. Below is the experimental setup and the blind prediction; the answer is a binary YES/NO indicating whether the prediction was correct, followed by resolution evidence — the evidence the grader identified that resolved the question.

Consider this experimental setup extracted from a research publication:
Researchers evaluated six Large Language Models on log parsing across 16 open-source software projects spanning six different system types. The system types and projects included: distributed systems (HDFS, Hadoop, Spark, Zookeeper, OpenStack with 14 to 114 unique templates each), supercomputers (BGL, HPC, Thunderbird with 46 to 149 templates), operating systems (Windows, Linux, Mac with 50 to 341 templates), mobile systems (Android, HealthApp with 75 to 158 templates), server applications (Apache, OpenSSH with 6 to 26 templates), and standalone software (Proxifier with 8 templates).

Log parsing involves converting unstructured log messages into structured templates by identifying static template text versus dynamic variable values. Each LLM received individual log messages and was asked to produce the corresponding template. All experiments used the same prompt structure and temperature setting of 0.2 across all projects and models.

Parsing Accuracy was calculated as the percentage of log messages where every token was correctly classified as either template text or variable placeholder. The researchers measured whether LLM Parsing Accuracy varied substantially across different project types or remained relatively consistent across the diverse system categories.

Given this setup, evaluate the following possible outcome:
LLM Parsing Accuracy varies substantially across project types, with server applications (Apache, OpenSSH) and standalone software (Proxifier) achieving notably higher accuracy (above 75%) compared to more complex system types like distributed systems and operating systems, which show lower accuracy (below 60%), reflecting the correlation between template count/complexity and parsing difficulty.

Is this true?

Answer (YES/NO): NO